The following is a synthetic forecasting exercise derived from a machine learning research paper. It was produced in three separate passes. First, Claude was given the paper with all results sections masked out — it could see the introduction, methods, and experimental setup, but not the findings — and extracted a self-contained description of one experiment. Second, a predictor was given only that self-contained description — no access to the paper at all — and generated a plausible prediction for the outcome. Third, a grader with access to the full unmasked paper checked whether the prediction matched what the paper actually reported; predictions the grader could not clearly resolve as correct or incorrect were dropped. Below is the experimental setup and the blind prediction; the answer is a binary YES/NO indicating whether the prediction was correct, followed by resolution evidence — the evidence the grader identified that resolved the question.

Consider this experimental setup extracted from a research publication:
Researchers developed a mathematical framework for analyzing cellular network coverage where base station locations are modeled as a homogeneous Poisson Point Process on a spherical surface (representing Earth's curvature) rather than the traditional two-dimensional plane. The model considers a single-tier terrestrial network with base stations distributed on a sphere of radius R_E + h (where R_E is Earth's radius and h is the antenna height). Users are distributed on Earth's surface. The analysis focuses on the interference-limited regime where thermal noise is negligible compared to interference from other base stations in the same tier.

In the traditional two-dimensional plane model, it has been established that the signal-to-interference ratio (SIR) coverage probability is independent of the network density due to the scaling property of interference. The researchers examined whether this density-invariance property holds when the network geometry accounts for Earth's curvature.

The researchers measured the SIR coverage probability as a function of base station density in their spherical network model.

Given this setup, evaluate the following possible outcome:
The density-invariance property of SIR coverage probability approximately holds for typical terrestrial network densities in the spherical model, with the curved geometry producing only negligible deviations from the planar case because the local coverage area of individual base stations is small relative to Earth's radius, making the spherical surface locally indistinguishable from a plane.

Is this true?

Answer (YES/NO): NO